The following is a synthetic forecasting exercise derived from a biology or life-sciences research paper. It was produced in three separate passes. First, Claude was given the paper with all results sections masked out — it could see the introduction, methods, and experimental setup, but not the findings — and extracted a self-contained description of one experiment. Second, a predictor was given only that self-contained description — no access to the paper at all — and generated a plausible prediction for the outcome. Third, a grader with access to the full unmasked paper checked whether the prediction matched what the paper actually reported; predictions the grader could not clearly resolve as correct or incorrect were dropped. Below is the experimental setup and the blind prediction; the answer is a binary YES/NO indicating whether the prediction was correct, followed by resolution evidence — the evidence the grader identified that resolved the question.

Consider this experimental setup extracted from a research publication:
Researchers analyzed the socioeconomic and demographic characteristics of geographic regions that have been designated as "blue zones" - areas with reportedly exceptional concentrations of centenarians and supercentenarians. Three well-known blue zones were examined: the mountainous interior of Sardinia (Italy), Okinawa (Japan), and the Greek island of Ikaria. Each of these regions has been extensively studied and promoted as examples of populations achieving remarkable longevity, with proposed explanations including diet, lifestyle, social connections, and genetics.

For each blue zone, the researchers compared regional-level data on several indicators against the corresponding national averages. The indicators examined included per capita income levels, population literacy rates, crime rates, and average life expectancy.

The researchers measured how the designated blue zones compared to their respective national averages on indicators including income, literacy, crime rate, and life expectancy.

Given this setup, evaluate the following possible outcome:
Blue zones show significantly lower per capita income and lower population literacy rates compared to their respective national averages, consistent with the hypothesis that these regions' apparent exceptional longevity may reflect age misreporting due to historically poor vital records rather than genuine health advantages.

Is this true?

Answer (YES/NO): YES